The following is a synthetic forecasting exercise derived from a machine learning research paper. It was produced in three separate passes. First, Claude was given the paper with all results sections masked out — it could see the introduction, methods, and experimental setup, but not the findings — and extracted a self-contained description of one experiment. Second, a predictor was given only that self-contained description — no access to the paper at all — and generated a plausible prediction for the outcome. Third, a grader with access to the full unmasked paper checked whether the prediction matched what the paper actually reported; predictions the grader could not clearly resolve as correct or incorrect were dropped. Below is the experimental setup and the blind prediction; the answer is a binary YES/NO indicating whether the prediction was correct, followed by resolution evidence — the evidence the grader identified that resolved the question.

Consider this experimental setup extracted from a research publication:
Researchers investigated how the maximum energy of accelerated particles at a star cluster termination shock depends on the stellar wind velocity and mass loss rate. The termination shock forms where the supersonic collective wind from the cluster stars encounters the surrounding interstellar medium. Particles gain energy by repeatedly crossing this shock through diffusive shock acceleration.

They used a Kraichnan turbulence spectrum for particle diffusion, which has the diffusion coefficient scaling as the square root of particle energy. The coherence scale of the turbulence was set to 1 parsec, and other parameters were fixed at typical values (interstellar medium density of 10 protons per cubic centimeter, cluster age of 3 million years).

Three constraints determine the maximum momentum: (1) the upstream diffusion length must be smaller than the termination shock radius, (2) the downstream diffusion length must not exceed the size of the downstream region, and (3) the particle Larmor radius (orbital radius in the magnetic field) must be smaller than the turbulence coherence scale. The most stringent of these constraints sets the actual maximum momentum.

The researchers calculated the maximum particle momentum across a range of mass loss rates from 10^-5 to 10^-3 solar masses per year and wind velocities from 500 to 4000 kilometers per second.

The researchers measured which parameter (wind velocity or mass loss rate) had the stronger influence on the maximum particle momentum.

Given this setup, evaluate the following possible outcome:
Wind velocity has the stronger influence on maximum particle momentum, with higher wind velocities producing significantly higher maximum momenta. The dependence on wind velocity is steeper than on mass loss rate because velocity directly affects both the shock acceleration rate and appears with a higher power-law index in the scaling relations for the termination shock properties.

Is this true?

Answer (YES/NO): YES